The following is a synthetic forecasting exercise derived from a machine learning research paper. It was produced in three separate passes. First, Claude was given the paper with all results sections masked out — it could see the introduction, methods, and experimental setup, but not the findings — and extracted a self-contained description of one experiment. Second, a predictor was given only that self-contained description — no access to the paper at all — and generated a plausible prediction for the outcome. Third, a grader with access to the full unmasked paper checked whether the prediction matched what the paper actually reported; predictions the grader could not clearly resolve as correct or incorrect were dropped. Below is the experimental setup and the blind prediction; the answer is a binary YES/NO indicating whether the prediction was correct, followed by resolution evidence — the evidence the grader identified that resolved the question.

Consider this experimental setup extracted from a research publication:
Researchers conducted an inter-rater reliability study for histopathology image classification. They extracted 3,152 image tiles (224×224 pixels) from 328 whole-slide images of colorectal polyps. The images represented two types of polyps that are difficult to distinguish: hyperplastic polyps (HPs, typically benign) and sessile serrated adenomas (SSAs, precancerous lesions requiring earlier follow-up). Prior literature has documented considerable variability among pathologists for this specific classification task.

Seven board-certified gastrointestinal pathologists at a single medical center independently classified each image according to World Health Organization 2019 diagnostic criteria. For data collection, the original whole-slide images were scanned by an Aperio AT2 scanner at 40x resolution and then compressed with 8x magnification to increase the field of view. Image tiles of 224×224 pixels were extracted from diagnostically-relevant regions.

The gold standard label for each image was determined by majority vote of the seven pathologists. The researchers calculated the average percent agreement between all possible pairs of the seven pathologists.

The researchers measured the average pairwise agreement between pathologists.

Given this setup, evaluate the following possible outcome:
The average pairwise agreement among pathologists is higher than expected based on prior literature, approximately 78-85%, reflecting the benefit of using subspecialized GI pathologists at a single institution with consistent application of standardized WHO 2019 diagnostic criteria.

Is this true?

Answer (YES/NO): NO